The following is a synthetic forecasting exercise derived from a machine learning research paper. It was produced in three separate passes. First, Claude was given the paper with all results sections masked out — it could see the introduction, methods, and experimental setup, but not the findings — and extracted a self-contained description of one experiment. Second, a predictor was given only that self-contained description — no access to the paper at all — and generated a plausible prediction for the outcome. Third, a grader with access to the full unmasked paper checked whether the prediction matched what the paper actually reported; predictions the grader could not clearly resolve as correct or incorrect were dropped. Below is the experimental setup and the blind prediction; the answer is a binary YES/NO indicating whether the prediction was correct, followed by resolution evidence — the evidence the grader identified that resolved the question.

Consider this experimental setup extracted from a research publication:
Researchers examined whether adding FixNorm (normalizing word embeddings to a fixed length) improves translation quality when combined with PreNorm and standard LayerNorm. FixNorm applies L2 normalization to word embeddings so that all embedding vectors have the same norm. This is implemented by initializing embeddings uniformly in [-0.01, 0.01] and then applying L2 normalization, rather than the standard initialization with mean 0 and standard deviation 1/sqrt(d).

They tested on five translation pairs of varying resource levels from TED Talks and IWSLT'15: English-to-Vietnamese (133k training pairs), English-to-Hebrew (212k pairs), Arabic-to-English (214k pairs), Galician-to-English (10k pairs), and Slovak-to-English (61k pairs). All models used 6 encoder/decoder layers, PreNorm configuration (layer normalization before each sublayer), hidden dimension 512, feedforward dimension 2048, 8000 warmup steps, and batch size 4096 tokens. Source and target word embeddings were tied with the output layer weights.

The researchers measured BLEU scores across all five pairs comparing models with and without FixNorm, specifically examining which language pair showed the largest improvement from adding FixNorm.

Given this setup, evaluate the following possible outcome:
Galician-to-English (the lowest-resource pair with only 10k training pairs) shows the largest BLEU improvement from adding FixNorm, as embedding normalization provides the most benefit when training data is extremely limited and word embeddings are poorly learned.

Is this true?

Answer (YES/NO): NO